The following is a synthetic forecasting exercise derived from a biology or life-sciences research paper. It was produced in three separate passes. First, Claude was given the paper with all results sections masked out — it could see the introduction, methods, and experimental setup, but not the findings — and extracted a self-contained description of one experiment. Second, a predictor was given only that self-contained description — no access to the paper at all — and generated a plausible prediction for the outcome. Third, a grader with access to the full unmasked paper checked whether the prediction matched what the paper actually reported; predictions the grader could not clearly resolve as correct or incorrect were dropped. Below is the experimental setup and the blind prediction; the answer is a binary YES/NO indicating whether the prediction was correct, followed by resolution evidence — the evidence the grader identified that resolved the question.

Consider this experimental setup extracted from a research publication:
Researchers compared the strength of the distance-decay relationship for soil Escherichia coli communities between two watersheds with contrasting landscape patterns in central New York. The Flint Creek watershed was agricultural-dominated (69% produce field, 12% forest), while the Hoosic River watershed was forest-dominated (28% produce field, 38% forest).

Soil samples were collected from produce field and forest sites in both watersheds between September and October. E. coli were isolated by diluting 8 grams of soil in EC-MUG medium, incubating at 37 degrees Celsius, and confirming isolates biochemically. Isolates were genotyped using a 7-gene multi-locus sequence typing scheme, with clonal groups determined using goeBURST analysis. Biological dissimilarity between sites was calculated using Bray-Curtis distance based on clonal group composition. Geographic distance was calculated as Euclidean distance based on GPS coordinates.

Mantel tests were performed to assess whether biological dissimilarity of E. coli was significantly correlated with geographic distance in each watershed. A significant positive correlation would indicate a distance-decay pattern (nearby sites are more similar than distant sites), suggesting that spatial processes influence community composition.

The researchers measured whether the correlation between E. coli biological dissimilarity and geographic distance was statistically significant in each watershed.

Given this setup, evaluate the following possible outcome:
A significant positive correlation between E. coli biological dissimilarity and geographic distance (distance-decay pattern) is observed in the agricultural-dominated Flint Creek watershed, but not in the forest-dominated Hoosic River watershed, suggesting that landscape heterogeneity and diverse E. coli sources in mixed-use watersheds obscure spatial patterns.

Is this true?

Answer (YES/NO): NO